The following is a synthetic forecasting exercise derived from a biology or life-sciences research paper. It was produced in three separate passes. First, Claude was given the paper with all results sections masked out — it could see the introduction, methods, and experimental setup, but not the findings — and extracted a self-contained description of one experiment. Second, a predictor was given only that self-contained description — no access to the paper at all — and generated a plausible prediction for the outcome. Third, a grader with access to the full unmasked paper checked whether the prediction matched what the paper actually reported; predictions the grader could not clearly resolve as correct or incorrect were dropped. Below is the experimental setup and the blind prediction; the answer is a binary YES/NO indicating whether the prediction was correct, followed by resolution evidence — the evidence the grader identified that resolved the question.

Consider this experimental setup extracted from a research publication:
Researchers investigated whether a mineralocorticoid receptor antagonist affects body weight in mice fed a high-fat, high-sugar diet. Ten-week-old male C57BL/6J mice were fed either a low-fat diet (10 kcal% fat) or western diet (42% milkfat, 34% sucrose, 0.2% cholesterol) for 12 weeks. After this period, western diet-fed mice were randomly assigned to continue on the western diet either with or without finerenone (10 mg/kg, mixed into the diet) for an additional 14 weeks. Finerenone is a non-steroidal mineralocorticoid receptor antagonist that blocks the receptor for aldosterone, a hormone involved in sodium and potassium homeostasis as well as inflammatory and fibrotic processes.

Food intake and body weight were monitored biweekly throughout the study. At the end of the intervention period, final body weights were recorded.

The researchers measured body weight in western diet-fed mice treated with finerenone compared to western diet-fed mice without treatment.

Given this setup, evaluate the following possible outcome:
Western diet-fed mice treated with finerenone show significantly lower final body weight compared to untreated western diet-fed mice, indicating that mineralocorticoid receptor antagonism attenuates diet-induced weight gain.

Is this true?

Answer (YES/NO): NO